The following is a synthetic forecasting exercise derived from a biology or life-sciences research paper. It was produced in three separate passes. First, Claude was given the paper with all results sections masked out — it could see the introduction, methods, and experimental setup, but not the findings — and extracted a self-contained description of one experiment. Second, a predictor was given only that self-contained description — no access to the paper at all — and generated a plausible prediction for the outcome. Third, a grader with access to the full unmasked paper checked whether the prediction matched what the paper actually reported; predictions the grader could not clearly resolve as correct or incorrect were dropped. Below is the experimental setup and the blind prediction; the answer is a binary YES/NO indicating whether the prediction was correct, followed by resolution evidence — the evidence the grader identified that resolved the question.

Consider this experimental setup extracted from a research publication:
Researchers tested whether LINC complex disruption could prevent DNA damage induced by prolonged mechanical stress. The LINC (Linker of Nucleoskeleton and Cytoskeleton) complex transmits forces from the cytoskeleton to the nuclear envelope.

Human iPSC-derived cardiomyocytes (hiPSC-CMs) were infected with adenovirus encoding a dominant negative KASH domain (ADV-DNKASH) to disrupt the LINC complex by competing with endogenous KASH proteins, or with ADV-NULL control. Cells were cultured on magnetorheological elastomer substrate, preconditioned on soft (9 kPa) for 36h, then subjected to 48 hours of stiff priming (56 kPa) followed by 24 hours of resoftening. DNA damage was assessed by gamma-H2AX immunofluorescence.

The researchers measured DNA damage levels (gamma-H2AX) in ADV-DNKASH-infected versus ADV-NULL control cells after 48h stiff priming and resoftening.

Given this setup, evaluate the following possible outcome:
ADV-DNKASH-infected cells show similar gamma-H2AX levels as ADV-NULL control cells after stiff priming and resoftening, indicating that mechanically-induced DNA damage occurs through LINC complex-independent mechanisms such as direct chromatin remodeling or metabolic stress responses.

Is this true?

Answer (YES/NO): NO